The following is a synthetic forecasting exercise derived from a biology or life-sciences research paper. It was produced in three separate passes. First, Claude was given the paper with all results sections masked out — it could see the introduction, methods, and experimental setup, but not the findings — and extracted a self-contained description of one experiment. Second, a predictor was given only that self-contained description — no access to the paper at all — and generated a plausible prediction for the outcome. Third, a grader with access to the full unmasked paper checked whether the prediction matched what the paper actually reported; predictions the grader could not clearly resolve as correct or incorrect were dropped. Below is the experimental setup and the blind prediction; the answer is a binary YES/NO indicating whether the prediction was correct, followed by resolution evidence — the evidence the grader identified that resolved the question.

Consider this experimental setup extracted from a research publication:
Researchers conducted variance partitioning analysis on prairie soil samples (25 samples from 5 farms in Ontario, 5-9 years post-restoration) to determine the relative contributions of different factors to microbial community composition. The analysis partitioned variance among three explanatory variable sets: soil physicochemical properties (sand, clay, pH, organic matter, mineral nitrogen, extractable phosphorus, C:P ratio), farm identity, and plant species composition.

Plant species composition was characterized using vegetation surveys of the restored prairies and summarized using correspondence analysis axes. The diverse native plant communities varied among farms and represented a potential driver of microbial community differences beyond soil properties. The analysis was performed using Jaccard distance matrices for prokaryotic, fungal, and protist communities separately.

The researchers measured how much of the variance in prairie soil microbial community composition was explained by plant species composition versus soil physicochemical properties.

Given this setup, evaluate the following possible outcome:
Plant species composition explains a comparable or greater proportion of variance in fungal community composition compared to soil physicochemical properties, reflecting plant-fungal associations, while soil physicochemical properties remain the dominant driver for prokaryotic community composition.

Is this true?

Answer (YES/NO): NO